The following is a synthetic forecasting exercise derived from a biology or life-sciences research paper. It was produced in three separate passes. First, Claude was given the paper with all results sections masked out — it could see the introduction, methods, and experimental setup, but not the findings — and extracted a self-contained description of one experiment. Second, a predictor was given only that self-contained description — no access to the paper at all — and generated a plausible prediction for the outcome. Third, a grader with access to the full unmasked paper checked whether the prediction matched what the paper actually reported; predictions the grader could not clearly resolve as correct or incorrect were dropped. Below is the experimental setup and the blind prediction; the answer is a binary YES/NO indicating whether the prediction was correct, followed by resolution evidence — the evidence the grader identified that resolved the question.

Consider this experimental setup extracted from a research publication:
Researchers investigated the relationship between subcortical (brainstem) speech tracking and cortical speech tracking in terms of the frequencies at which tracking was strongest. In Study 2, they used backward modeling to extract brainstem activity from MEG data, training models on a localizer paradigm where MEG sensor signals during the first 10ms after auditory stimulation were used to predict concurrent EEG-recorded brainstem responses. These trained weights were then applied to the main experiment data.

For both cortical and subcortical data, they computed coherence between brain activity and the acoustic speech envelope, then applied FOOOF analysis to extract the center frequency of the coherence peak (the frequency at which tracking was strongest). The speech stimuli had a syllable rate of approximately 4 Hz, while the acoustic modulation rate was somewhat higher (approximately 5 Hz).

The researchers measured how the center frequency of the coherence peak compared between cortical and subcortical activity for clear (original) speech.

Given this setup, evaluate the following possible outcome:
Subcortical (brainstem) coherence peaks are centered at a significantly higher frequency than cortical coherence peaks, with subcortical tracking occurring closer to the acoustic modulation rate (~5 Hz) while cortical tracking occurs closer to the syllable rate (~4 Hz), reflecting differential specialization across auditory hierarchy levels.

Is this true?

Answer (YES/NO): YES